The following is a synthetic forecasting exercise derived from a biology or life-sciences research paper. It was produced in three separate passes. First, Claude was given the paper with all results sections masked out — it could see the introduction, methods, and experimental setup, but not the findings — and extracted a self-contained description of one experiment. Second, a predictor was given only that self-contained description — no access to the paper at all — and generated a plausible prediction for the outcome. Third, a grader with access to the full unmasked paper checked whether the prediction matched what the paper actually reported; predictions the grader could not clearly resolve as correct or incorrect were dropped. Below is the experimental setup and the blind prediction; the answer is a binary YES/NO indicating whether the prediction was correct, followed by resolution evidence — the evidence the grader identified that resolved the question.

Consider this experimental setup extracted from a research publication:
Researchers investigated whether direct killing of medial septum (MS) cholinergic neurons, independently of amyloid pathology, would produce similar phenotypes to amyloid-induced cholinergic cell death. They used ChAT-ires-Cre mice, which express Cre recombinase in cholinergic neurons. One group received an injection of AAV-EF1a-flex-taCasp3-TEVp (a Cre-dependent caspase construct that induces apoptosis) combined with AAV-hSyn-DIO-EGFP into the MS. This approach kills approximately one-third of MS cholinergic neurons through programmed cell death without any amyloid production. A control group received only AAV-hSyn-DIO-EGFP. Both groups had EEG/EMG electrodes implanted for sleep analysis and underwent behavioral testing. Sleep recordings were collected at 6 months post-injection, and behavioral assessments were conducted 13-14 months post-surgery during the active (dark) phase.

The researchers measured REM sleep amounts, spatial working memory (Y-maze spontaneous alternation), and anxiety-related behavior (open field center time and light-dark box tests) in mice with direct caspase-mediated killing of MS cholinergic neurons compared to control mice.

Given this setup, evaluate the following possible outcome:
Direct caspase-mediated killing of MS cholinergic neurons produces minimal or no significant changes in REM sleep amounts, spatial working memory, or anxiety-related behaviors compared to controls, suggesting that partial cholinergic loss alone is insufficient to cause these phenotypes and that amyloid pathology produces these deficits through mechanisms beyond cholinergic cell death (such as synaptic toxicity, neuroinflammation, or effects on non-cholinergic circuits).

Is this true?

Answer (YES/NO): NO